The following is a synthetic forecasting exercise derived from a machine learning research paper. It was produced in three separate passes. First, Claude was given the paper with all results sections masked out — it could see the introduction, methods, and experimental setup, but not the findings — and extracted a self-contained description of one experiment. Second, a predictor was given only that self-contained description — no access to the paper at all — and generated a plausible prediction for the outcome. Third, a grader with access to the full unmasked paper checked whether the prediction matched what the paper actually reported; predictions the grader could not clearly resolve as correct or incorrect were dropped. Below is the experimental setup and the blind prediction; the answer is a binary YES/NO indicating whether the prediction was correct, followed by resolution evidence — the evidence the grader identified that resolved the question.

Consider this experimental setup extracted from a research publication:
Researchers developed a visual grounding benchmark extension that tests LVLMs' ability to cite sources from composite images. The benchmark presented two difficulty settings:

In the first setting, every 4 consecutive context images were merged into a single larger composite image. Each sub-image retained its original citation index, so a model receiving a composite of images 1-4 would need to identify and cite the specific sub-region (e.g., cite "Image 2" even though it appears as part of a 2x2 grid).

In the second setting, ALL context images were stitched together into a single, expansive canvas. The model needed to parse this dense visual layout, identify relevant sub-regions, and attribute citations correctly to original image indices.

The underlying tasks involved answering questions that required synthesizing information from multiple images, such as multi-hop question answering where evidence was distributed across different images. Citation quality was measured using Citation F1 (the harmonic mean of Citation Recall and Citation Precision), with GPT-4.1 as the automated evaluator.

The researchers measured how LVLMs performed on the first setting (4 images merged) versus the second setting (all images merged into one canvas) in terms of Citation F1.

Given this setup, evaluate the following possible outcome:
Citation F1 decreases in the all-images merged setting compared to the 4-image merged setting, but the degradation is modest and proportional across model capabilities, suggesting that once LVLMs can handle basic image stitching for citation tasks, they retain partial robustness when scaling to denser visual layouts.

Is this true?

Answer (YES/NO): NO